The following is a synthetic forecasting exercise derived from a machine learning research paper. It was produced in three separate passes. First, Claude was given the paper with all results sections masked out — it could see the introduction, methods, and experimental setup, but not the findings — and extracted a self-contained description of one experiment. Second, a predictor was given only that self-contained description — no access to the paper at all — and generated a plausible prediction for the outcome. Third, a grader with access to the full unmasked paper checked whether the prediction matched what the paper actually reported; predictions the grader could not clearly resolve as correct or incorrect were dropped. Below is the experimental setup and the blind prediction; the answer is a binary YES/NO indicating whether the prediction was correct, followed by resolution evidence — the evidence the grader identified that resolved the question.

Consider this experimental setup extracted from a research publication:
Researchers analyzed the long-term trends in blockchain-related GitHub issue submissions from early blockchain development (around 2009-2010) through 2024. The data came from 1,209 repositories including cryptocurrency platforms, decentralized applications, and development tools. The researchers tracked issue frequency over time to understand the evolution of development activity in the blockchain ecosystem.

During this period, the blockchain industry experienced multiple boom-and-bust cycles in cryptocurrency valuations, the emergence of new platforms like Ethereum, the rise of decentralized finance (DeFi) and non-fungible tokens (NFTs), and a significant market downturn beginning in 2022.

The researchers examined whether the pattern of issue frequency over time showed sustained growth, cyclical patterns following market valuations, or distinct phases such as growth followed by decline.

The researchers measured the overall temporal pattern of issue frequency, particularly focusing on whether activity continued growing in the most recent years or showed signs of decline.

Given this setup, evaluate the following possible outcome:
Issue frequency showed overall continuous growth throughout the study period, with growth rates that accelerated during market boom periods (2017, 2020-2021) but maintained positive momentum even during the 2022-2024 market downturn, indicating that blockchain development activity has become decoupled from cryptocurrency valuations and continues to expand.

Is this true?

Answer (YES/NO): NO